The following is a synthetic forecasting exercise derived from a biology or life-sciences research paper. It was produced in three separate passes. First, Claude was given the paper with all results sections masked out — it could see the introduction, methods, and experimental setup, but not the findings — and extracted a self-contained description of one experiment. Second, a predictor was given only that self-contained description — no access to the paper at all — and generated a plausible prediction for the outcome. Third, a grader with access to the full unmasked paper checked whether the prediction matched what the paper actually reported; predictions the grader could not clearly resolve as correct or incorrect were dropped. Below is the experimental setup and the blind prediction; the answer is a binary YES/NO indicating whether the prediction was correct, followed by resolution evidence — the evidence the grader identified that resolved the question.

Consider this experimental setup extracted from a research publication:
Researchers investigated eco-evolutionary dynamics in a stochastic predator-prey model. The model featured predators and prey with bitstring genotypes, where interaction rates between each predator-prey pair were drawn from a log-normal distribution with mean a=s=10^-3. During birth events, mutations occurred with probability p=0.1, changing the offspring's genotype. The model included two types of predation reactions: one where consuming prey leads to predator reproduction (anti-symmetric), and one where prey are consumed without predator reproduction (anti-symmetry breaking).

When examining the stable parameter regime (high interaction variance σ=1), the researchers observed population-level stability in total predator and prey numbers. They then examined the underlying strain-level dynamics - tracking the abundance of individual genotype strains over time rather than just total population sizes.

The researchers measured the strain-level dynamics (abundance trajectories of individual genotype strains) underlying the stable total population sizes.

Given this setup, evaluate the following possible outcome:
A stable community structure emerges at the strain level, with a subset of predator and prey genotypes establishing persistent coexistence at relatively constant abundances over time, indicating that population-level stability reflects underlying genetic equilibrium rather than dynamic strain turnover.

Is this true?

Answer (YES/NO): NO